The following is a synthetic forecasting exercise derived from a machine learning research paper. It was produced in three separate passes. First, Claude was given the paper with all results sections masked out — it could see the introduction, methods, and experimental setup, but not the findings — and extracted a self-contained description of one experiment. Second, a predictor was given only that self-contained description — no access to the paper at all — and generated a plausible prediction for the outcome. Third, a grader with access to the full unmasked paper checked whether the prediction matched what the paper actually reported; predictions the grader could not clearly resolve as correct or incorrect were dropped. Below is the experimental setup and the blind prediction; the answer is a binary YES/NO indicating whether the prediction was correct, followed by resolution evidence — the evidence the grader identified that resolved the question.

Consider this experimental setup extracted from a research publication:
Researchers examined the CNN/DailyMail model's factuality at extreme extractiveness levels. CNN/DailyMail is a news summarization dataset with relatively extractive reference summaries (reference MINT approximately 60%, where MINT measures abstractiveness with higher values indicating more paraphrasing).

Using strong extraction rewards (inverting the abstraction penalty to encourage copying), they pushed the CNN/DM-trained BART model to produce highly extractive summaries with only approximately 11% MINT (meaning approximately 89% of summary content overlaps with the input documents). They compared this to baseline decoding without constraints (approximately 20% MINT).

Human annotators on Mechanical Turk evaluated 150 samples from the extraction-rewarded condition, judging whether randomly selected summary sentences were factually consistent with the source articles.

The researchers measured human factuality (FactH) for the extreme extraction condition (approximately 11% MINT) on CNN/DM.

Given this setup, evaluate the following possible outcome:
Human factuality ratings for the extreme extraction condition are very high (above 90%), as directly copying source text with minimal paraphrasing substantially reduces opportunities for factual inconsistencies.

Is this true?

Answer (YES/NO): YES